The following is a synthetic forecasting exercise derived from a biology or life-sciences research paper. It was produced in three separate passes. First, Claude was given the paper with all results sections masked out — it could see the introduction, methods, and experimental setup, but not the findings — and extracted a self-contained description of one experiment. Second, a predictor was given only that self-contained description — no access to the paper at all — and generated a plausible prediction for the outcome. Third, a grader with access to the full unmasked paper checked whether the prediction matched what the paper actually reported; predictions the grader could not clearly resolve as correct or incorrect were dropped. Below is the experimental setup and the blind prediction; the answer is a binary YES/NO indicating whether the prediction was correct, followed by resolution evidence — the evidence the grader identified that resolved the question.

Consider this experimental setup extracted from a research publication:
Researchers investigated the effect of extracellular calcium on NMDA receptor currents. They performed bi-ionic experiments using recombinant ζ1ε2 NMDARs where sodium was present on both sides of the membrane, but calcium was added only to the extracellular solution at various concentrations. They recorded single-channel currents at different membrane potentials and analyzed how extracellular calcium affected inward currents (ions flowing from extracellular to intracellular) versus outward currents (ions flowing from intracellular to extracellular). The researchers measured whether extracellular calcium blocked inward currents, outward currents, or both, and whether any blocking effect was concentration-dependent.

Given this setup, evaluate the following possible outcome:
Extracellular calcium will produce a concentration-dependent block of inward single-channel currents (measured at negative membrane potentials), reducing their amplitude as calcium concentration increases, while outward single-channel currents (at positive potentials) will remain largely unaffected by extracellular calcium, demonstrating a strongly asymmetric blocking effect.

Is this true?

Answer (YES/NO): YES